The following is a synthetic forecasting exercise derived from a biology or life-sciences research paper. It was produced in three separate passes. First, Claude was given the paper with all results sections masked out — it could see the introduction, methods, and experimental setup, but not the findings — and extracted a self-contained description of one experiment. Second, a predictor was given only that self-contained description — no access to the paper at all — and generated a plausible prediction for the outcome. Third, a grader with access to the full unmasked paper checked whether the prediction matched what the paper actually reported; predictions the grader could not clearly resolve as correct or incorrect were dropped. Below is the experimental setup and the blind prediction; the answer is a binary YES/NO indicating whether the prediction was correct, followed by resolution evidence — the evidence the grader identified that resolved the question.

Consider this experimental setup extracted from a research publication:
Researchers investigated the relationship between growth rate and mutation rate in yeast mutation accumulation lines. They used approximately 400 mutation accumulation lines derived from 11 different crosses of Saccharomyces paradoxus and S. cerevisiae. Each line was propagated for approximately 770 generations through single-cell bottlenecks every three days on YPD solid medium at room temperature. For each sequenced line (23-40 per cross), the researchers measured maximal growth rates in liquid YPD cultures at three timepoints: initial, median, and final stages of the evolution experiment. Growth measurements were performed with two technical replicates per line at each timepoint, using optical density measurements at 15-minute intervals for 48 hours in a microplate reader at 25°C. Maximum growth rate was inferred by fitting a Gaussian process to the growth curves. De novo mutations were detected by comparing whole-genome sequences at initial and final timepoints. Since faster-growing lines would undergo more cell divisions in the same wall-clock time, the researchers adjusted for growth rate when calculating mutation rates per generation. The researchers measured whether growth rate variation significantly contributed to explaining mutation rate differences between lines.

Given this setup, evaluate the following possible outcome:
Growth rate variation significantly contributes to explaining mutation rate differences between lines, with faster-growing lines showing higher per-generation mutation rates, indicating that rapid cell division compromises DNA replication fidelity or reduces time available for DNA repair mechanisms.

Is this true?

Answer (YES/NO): NO